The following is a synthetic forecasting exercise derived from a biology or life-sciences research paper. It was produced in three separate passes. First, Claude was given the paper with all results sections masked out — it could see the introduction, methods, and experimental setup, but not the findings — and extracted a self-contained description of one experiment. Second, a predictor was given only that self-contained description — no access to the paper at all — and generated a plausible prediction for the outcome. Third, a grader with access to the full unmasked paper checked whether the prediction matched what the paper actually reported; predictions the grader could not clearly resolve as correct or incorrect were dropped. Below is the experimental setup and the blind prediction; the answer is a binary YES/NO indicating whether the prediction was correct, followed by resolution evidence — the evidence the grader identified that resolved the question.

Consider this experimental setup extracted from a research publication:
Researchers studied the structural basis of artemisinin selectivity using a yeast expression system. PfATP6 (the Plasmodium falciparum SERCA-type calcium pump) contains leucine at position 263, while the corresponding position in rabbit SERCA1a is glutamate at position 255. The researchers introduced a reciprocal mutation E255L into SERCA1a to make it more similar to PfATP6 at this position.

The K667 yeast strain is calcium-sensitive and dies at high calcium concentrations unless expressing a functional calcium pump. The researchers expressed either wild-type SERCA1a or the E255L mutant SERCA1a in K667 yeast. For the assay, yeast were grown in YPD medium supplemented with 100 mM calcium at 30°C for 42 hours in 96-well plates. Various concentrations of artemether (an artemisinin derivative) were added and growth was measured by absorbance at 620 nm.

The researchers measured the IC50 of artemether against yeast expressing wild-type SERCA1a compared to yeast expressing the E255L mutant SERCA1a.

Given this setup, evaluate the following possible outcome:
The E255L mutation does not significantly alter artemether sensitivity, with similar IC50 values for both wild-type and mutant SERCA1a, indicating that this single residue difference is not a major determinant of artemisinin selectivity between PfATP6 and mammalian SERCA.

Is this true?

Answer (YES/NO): NO